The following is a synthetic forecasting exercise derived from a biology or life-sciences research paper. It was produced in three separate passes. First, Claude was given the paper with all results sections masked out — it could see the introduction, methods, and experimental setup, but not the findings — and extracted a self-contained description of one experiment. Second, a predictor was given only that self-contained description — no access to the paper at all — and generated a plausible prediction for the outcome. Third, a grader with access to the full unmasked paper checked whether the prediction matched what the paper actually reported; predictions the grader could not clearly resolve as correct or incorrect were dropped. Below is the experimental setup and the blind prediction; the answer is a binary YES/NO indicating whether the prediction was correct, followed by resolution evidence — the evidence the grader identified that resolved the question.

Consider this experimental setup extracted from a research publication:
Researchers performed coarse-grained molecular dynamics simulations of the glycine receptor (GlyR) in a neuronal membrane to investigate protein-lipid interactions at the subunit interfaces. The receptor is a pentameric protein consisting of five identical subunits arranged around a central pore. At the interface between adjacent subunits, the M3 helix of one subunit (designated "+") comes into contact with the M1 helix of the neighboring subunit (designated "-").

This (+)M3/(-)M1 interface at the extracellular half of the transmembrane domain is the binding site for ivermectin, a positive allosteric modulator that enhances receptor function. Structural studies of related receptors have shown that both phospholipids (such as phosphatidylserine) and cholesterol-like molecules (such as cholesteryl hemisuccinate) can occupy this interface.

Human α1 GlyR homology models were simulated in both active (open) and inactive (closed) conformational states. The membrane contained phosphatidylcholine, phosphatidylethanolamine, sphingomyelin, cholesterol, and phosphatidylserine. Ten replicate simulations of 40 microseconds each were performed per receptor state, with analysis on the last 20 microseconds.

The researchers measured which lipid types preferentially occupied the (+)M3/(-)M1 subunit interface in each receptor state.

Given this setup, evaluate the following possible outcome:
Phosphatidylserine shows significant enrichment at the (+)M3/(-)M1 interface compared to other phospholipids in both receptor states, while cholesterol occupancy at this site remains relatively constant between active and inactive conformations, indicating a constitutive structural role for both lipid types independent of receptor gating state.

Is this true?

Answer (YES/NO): NO